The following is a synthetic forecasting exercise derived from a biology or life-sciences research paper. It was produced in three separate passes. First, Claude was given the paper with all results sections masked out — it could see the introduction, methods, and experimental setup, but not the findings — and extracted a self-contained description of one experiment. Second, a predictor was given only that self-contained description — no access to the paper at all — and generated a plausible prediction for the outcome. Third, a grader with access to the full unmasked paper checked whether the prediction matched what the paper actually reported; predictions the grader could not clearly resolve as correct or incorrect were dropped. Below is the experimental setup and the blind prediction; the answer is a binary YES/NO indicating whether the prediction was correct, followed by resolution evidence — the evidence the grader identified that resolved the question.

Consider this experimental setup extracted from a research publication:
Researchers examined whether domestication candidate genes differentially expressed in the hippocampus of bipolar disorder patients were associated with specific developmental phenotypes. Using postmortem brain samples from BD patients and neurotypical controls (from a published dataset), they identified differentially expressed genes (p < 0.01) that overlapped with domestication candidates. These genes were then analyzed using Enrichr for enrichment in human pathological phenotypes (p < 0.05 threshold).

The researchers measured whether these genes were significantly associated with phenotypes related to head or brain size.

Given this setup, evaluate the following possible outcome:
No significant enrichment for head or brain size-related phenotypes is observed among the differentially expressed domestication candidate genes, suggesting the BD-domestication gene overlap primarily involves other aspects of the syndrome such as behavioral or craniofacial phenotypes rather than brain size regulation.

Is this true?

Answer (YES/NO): NO